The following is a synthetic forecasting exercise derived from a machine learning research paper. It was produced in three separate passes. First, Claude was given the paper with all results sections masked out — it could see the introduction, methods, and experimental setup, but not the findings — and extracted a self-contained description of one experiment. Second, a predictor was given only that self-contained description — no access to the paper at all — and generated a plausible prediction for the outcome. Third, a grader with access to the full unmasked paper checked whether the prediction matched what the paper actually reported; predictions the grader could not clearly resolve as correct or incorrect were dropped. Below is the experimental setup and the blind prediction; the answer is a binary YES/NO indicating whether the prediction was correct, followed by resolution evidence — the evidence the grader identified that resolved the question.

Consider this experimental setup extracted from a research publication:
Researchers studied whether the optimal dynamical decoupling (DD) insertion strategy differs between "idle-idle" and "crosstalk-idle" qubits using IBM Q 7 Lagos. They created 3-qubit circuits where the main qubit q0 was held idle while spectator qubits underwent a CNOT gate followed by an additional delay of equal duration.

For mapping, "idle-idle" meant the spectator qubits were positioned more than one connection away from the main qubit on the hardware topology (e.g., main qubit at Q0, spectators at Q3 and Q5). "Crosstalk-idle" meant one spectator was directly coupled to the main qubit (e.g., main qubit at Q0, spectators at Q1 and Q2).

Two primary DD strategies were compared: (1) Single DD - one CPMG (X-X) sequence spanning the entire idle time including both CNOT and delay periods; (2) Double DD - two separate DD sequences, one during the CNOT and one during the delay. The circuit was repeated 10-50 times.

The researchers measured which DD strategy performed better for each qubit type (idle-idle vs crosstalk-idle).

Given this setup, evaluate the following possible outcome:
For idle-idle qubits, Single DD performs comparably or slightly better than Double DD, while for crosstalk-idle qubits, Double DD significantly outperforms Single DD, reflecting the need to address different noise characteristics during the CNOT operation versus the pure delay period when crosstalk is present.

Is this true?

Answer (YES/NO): YES